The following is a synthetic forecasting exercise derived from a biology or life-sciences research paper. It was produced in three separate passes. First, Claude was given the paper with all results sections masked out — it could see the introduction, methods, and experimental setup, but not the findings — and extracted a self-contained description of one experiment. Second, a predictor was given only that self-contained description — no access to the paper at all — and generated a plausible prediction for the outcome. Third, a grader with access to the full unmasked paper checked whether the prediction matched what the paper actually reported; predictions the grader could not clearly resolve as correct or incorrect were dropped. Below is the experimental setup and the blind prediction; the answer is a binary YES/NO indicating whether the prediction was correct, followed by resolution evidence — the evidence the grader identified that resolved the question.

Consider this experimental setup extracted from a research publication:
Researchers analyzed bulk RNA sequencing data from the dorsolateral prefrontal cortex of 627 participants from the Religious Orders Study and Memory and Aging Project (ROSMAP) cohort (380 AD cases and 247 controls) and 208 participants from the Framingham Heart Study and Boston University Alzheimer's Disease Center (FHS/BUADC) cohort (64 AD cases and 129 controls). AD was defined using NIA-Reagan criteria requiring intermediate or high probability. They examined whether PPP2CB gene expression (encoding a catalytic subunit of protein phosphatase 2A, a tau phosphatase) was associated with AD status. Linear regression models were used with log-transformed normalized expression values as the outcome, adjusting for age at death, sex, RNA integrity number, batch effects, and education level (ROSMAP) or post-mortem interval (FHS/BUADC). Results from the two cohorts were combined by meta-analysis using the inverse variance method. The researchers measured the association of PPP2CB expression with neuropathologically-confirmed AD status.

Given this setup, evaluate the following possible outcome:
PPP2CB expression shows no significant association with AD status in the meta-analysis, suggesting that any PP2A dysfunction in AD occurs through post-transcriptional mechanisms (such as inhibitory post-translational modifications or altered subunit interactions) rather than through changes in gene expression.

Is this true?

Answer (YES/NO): NO